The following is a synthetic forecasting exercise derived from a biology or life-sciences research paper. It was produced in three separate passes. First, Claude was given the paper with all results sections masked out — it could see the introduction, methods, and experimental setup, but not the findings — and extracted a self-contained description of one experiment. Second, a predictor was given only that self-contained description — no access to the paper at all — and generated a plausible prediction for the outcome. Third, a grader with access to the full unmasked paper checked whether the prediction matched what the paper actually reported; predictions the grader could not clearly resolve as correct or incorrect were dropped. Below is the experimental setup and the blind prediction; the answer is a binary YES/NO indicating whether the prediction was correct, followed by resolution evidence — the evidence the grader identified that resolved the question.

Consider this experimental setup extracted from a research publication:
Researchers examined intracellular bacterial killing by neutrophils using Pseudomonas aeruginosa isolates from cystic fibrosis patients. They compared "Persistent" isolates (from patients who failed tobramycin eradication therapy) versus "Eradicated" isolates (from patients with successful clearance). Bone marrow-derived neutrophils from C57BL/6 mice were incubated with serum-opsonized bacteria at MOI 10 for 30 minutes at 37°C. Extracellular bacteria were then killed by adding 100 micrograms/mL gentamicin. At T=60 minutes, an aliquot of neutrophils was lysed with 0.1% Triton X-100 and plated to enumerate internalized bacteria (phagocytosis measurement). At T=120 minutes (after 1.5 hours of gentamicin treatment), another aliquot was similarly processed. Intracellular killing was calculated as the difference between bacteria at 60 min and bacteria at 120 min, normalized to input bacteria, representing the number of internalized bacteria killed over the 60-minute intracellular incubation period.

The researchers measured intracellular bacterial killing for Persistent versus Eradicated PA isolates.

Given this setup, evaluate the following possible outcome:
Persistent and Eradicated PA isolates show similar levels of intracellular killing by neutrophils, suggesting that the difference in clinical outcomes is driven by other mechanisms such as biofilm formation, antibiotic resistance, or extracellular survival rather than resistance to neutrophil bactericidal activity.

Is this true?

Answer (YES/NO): NO